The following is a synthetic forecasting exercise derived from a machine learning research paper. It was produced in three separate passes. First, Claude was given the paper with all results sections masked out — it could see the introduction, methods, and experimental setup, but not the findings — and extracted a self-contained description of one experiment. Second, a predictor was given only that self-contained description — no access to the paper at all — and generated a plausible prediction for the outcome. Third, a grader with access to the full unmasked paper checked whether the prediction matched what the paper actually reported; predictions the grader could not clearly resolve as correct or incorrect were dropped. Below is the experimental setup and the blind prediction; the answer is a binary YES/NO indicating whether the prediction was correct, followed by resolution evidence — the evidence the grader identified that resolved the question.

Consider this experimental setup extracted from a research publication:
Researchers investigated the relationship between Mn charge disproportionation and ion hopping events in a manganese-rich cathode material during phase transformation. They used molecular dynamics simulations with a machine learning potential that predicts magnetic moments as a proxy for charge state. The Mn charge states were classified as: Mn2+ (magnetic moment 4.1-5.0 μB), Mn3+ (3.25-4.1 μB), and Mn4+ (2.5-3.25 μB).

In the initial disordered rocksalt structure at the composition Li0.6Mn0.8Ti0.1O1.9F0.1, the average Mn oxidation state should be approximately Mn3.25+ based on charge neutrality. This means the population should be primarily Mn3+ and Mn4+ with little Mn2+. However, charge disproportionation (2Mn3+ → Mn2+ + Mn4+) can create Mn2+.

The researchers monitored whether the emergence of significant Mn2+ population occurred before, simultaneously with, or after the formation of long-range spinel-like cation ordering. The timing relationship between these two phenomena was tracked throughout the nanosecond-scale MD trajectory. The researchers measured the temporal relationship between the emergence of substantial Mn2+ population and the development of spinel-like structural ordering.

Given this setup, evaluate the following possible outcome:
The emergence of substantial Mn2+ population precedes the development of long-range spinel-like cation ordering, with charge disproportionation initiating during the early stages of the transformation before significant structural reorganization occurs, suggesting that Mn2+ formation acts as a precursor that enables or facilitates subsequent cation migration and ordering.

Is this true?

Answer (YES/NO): NO